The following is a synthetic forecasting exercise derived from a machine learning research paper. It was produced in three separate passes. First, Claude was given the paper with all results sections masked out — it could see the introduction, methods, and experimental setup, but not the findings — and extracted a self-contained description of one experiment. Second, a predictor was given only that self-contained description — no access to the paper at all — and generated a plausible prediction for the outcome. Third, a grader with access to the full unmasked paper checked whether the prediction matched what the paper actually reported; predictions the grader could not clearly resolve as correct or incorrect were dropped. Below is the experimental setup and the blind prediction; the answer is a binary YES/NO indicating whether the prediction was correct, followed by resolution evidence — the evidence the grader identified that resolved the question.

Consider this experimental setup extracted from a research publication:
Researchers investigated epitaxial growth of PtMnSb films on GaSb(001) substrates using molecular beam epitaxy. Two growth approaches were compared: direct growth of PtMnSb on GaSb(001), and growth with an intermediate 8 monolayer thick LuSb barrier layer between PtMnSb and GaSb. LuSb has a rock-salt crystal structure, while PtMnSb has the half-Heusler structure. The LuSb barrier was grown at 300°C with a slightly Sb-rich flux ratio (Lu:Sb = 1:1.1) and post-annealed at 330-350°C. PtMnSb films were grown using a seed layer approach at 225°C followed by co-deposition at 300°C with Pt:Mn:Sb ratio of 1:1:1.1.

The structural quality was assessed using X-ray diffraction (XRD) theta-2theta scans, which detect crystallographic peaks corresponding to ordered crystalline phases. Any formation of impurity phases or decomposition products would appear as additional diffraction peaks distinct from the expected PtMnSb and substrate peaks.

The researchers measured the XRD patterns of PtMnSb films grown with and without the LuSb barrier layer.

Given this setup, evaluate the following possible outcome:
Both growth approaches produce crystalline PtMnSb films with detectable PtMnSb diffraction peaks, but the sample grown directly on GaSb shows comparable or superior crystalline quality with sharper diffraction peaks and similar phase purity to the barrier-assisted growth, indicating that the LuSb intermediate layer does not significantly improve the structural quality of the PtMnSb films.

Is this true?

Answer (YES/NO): NO